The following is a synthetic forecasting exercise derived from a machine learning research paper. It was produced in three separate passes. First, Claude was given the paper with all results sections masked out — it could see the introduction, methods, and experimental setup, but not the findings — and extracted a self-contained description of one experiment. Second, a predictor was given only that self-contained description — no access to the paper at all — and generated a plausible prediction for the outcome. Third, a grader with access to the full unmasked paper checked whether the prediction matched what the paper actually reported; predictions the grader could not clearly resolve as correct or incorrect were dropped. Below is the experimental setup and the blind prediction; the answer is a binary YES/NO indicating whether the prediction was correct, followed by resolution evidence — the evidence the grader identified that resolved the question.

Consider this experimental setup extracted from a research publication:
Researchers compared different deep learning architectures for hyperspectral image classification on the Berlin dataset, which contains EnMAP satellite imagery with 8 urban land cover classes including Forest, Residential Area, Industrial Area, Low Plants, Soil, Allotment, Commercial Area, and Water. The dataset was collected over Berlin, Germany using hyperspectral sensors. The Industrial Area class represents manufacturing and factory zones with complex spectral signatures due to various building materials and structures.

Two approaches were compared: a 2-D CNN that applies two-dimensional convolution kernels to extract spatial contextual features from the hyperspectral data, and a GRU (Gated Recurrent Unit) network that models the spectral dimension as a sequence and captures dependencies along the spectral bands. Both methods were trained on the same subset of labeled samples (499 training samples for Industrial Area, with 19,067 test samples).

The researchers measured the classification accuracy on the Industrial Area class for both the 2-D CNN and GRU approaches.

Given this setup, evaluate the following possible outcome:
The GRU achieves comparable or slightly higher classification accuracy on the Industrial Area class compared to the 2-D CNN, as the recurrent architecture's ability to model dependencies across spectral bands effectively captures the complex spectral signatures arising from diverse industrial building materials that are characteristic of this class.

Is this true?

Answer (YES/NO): NO